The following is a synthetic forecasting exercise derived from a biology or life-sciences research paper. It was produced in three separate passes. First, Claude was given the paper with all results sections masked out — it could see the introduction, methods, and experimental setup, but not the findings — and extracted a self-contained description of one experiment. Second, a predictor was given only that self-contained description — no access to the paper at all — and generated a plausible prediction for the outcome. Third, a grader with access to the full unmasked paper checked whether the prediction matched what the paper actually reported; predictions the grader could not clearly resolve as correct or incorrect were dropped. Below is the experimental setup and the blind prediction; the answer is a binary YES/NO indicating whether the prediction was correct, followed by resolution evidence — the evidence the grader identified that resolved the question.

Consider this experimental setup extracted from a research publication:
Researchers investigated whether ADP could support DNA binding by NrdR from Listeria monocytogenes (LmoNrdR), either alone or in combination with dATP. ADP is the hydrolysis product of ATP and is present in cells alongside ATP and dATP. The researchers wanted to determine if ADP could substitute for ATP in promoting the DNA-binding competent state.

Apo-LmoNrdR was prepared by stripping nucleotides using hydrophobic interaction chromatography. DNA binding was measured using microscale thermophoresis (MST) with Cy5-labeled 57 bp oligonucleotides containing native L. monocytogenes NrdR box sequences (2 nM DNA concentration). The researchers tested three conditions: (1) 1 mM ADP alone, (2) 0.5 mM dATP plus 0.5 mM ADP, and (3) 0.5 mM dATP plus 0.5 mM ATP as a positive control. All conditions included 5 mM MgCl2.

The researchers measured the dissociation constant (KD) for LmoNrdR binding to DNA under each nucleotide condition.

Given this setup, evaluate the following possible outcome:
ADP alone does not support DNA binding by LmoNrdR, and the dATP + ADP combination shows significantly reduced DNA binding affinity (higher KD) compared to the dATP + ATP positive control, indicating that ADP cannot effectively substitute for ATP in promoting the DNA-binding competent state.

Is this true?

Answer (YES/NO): YES